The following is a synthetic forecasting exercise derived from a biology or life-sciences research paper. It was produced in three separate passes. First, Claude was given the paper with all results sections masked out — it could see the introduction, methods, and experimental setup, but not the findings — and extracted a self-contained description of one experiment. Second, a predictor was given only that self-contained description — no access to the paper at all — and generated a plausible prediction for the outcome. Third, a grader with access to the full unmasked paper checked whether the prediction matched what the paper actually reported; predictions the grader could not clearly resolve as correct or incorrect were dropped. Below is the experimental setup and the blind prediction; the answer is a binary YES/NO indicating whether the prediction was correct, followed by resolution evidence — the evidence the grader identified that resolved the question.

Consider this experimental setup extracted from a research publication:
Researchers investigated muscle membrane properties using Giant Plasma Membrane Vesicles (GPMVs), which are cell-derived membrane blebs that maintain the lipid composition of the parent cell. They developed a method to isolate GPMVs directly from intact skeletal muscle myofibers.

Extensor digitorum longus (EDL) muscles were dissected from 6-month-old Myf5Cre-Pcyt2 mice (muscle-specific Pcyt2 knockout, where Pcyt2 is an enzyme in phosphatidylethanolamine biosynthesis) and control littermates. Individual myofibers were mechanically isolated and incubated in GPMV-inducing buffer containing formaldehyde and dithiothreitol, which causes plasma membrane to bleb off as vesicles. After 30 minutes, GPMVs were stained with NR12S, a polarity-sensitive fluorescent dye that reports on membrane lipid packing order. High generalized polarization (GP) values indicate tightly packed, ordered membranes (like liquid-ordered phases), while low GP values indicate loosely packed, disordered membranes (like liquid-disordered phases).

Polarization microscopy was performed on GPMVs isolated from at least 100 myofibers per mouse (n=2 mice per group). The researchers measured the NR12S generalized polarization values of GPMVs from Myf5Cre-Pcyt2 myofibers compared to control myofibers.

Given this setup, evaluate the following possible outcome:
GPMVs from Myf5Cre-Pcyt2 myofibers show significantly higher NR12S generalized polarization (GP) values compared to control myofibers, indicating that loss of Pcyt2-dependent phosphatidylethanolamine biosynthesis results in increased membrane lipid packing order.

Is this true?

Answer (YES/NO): NO